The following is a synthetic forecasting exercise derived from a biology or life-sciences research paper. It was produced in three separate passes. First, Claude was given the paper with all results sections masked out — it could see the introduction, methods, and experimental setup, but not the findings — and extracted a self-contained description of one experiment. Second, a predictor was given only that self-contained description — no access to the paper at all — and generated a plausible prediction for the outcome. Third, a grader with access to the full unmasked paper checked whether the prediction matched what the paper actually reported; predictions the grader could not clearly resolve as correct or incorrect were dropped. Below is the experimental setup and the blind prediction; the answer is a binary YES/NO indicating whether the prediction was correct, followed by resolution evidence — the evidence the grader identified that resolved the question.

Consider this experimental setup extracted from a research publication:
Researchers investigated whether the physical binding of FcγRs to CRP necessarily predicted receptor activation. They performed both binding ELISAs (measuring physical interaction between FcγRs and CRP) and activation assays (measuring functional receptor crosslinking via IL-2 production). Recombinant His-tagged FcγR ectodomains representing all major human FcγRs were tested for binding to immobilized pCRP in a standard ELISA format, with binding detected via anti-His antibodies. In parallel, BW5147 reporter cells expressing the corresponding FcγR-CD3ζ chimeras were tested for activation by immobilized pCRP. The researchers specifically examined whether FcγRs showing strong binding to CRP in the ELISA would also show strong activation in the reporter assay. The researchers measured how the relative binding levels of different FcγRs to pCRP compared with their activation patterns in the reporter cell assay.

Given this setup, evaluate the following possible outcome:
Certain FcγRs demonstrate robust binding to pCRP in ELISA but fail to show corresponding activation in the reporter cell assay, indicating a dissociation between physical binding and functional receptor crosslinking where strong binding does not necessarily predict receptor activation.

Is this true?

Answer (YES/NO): YES